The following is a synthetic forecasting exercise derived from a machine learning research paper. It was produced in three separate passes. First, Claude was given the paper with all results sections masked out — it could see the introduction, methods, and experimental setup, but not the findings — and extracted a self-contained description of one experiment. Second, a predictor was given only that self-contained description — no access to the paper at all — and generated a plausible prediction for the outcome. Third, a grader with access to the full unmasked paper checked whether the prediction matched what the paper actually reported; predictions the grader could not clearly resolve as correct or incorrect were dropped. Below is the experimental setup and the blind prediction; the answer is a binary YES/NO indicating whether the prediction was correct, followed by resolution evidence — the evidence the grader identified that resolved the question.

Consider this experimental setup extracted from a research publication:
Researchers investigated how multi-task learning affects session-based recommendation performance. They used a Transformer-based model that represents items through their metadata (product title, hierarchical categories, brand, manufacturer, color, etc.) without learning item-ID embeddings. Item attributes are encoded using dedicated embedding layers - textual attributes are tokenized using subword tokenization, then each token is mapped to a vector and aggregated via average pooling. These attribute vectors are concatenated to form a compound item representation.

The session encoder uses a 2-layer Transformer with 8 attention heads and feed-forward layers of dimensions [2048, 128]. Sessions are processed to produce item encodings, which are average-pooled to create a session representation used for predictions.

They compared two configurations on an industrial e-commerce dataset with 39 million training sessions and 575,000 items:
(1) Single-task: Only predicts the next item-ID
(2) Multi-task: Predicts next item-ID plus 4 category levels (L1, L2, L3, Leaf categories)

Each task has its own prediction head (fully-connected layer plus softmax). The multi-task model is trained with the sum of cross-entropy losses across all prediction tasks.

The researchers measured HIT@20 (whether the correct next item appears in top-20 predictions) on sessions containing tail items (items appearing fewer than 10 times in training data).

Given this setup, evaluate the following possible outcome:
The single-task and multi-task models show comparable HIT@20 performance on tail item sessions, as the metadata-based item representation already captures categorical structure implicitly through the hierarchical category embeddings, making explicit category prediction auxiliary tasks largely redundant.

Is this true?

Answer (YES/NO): NO